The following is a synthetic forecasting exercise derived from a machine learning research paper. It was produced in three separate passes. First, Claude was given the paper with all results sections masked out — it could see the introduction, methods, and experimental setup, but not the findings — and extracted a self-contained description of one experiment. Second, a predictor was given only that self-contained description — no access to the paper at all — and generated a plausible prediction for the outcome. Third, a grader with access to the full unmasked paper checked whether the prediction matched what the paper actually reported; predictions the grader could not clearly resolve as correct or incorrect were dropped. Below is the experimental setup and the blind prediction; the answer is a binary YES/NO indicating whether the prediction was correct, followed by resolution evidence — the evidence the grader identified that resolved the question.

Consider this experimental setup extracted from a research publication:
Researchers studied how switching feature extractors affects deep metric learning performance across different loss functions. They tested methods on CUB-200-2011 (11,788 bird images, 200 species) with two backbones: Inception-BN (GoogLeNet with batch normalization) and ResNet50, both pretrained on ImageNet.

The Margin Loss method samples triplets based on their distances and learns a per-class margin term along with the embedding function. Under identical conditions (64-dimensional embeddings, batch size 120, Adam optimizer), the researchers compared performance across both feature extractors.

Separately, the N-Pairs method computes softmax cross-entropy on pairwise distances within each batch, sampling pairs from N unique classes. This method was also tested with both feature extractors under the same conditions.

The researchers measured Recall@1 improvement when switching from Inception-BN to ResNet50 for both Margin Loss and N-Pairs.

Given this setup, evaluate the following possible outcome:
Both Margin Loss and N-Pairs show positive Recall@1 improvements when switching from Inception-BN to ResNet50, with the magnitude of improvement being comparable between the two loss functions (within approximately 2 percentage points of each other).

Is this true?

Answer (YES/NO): NO